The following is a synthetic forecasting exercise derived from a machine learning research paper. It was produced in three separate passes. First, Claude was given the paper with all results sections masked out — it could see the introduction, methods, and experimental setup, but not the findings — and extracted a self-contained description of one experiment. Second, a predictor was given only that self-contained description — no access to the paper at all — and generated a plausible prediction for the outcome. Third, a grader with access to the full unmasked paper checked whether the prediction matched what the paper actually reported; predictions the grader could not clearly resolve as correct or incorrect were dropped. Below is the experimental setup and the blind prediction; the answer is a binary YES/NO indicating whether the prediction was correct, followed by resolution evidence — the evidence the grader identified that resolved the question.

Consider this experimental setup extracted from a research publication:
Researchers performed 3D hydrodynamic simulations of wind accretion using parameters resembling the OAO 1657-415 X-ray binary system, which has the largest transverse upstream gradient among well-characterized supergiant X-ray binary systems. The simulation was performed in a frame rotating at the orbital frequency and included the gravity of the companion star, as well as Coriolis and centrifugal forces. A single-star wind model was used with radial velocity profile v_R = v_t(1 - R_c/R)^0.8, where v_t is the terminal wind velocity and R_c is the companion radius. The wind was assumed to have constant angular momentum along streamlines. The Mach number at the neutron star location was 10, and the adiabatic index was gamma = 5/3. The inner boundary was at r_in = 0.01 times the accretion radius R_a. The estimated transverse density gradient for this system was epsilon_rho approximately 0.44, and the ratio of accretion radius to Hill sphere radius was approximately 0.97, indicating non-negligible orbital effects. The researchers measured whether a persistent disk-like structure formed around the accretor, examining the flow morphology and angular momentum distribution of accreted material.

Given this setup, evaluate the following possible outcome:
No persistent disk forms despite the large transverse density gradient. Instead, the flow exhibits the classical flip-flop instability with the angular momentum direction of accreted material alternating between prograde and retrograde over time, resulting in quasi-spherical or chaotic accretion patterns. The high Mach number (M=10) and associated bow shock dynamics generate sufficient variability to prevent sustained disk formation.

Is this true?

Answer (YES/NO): NO